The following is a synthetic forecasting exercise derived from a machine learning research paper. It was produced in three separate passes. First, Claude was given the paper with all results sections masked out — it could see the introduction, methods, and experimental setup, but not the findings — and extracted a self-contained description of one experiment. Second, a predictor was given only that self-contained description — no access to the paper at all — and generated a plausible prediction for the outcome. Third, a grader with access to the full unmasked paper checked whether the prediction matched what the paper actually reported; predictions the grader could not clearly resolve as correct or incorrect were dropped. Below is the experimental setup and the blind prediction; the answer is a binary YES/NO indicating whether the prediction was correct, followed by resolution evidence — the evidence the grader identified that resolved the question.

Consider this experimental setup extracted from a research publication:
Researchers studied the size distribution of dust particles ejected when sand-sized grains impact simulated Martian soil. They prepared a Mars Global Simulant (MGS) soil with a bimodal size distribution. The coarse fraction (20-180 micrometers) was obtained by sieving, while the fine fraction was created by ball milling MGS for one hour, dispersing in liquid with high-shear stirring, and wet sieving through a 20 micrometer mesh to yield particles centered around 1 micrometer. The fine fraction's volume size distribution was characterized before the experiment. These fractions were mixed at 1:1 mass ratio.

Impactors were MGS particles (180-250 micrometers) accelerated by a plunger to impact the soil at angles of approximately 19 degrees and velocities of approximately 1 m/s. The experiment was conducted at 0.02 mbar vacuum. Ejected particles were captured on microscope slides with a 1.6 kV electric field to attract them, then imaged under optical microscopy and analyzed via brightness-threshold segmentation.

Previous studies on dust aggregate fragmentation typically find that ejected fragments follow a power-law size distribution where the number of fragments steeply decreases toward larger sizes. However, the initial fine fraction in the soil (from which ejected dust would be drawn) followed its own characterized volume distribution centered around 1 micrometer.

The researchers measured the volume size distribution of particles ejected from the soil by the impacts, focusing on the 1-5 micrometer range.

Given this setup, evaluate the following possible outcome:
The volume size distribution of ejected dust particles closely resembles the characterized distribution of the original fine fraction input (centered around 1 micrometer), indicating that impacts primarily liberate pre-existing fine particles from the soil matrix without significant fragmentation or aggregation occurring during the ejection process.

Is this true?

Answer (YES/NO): NO